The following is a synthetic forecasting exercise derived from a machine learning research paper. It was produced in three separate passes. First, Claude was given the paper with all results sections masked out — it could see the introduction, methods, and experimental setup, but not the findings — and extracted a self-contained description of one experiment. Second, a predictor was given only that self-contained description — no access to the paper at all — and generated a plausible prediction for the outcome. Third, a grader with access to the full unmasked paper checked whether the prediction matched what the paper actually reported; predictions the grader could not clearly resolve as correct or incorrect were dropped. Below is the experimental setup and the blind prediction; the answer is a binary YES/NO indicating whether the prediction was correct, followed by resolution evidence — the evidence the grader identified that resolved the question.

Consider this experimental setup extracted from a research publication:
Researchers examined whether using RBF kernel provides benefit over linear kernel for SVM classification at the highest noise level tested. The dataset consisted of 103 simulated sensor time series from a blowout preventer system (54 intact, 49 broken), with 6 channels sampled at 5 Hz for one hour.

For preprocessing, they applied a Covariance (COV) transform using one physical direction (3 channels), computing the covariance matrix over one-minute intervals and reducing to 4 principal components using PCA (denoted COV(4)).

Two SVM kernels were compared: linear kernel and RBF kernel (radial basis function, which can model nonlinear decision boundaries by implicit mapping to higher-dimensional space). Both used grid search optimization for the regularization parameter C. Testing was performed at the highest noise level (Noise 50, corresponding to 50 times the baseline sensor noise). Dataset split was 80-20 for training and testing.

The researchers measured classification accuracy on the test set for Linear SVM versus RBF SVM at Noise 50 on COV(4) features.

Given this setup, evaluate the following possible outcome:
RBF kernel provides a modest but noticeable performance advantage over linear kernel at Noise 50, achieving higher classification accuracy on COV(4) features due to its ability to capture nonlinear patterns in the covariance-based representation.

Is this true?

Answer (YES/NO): NO